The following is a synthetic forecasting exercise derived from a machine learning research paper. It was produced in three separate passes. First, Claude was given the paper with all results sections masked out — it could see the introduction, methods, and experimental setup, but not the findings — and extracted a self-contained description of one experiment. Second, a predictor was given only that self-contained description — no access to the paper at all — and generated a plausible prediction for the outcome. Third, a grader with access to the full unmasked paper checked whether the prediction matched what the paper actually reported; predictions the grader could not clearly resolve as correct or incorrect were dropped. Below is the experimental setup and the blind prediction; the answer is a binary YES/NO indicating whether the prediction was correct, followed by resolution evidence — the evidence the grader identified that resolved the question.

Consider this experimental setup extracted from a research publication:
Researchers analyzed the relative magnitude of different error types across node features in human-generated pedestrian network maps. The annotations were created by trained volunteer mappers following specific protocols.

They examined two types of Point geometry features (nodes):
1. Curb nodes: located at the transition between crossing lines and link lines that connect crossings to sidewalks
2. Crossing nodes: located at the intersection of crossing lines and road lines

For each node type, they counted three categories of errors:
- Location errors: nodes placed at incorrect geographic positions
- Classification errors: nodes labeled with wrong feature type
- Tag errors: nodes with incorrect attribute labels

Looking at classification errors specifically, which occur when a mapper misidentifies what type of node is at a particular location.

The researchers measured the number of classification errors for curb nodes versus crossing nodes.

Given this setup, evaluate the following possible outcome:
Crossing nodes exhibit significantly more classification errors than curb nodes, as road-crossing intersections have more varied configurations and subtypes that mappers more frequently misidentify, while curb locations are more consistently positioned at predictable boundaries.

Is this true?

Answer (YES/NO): NO